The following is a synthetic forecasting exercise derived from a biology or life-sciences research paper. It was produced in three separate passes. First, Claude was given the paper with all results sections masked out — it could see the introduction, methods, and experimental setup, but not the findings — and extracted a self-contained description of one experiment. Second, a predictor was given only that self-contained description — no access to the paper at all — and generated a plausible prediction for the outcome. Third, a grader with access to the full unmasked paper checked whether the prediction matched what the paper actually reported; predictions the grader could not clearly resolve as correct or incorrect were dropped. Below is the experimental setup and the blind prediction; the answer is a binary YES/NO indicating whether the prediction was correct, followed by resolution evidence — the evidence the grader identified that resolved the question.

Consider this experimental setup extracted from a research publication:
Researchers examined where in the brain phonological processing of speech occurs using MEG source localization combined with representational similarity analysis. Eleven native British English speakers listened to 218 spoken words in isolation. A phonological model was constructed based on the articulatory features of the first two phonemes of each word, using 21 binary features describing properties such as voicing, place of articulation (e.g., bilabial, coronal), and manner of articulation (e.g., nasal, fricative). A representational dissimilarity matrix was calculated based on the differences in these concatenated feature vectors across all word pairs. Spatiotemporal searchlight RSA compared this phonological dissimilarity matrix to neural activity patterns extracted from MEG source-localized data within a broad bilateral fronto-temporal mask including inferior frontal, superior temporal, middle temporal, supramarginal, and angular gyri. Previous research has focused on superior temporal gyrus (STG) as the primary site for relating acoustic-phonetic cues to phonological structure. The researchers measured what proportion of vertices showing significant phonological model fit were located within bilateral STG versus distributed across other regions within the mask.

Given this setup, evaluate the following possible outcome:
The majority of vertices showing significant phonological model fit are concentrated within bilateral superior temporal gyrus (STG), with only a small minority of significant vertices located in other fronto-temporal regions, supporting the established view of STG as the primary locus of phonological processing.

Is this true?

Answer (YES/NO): NO